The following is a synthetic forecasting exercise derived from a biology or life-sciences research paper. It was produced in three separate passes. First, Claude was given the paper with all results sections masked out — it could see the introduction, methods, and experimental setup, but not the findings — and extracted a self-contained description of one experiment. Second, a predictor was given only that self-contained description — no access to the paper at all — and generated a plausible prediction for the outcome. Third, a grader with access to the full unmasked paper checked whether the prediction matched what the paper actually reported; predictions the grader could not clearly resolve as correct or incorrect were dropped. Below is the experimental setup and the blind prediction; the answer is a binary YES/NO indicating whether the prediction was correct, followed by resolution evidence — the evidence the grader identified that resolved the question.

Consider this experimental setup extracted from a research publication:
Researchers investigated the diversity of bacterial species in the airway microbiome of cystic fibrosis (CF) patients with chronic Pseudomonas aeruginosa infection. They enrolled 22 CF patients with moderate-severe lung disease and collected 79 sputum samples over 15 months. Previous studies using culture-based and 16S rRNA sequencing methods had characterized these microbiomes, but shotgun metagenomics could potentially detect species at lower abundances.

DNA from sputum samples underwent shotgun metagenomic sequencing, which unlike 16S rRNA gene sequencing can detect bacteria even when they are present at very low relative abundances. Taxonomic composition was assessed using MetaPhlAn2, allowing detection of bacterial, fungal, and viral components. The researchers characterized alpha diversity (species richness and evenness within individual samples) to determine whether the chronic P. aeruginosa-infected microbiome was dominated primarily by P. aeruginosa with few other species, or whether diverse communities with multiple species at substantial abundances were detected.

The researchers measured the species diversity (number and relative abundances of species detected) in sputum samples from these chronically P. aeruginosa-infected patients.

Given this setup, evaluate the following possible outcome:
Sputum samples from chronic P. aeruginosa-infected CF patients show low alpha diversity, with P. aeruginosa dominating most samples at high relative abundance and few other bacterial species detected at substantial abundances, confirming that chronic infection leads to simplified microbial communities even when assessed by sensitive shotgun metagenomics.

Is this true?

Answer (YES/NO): NO